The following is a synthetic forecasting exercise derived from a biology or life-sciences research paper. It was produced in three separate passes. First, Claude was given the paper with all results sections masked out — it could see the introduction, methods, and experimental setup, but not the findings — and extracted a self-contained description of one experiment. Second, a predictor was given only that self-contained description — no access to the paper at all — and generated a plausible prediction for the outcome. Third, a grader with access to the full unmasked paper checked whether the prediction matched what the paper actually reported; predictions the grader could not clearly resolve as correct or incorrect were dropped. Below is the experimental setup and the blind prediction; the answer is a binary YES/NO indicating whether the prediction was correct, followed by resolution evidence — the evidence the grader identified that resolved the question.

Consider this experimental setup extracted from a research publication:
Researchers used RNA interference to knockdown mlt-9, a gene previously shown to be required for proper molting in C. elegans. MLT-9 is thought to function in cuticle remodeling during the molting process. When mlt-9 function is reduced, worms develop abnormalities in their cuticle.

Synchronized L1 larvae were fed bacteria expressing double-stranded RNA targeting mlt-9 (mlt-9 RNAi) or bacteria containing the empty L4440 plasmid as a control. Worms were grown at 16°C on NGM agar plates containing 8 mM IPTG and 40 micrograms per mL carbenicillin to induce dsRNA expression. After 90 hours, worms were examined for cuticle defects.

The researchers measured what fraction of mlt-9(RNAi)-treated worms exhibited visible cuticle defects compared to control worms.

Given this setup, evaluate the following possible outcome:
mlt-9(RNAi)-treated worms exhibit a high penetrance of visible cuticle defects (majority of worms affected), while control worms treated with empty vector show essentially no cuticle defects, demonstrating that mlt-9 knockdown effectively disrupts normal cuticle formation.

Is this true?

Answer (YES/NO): NO